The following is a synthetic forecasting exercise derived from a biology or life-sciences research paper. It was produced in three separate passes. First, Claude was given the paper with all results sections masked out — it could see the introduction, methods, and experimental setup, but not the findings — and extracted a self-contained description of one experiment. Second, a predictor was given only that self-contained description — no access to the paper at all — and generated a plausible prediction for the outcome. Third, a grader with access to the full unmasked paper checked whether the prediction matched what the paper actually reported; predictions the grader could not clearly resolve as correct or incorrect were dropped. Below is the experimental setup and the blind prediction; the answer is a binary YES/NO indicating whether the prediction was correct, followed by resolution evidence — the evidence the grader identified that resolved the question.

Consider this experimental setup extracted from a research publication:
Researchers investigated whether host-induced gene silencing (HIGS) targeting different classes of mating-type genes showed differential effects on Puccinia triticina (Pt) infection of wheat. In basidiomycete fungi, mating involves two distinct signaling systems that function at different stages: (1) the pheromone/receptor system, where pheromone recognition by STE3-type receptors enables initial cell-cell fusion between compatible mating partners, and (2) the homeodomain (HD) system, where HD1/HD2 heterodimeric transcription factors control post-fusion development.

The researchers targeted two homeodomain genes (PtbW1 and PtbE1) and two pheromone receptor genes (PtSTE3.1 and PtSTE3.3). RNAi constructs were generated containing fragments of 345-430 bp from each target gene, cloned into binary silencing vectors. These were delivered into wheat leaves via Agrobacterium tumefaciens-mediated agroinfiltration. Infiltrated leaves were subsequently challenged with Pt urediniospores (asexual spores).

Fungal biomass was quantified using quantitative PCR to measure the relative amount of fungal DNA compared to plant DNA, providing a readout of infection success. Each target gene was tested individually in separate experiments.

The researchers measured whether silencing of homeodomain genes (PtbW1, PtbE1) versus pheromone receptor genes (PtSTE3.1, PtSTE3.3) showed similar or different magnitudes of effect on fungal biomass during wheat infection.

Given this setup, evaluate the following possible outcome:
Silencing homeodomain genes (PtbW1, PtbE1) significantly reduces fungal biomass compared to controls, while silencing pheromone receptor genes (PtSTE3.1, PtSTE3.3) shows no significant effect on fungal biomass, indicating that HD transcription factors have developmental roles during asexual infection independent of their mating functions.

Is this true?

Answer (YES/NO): NO